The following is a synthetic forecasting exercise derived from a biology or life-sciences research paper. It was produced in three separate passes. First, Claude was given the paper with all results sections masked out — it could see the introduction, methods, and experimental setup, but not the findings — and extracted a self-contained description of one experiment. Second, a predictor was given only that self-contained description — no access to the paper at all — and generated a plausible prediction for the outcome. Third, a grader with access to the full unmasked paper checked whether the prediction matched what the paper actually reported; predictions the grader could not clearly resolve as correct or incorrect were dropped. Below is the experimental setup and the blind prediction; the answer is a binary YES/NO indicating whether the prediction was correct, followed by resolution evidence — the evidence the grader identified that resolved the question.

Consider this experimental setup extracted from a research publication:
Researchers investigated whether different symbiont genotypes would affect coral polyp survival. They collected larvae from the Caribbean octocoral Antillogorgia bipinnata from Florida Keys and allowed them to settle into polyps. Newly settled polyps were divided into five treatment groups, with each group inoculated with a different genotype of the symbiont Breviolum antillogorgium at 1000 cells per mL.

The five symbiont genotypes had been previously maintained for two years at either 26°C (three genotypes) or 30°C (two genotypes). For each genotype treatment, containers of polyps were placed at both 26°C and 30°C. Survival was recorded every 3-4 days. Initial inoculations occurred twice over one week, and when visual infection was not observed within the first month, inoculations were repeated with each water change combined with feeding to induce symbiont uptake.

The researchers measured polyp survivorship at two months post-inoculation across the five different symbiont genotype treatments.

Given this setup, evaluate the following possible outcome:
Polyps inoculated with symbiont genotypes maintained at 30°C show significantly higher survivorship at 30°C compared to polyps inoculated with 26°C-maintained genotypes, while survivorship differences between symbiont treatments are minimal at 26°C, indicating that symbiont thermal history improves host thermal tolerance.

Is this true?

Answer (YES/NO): NO